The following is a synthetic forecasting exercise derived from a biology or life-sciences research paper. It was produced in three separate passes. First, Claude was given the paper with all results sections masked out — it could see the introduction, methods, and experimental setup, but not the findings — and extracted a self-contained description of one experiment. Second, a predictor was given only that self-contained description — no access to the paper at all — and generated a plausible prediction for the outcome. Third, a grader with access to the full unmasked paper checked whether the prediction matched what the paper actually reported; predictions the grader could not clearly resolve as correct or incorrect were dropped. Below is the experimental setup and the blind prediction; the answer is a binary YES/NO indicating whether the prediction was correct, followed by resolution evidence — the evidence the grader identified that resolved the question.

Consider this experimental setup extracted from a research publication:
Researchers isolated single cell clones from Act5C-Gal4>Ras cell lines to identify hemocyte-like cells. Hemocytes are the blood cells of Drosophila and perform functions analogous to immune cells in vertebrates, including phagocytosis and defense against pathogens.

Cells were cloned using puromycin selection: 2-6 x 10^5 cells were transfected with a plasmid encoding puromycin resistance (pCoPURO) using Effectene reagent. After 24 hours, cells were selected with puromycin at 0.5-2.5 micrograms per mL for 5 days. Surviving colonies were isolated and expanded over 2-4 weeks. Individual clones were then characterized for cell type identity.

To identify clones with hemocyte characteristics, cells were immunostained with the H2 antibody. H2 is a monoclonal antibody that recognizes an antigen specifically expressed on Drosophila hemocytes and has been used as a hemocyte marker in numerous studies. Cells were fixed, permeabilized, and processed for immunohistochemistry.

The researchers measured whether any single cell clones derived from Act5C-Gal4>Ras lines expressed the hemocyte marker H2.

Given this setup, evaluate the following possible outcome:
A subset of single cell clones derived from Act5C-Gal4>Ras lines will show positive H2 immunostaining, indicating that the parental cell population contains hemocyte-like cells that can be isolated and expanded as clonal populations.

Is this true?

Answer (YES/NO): YES